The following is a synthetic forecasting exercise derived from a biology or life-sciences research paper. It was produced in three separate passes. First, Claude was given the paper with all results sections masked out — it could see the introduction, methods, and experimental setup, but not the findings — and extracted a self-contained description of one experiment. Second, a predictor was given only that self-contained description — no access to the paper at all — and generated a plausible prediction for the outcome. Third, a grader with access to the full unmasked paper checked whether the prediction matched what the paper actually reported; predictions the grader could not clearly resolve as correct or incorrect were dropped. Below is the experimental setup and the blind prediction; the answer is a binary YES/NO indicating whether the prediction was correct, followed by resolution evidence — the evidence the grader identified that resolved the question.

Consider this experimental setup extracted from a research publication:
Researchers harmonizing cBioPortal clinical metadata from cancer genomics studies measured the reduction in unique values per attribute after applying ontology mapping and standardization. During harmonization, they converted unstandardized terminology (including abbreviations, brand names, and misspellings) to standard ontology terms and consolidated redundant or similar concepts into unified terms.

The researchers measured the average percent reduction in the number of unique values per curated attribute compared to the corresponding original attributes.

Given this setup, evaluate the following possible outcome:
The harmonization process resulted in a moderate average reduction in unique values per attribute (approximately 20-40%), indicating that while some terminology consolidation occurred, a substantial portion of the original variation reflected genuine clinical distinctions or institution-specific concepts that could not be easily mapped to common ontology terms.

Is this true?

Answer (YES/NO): NO